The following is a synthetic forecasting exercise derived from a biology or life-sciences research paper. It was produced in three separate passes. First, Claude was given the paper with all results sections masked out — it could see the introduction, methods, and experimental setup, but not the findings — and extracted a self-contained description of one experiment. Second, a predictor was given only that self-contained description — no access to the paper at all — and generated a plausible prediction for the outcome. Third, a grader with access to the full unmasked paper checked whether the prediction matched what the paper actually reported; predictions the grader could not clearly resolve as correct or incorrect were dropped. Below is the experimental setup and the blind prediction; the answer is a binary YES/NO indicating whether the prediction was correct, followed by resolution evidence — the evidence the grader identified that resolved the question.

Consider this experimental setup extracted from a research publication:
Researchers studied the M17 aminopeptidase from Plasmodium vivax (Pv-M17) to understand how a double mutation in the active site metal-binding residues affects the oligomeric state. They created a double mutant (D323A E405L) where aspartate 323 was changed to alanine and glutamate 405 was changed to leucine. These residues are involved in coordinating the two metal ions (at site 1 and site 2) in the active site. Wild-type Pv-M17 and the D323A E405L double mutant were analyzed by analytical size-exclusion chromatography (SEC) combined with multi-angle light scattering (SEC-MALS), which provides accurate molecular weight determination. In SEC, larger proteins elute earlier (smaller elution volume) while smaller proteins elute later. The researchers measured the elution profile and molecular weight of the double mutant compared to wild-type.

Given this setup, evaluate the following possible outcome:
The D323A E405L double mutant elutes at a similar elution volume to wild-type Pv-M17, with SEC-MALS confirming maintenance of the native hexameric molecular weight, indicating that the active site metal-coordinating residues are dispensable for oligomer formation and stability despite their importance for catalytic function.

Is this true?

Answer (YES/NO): NO